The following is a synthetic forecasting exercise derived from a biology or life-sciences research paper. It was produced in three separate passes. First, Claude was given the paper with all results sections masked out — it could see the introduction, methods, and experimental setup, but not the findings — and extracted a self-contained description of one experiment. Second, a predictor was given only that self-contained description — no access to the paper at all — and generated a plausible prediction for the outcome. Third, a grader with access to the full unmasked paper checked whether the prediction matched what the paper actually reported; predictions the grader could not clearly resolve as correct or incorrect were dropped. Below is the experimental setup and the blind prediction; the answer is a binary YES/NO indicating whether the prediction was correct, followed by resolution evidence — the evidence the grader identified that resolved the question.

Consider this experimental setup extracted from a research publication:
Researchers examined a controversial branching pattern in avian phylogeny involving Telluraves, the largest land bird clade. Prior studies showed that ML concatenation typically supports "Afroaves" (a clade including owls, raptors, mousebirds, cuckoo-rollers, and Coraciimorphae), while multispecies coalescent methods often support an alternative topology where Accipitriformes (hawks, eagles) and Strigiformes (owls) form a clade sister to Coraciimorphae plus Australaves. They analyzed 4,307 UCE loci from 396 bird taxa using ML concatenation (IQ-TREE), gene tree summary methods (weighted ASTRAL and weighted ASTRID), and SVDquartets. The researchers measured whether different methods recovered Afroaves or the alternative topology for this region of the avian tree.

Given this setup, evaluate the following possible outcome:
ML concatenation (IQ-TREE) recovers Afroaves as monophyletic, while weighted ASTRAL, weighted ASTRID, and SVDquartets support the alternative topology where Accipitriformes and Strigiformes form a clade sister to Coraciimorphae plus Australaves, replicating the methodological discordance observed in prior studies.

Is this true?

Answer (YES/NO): NO